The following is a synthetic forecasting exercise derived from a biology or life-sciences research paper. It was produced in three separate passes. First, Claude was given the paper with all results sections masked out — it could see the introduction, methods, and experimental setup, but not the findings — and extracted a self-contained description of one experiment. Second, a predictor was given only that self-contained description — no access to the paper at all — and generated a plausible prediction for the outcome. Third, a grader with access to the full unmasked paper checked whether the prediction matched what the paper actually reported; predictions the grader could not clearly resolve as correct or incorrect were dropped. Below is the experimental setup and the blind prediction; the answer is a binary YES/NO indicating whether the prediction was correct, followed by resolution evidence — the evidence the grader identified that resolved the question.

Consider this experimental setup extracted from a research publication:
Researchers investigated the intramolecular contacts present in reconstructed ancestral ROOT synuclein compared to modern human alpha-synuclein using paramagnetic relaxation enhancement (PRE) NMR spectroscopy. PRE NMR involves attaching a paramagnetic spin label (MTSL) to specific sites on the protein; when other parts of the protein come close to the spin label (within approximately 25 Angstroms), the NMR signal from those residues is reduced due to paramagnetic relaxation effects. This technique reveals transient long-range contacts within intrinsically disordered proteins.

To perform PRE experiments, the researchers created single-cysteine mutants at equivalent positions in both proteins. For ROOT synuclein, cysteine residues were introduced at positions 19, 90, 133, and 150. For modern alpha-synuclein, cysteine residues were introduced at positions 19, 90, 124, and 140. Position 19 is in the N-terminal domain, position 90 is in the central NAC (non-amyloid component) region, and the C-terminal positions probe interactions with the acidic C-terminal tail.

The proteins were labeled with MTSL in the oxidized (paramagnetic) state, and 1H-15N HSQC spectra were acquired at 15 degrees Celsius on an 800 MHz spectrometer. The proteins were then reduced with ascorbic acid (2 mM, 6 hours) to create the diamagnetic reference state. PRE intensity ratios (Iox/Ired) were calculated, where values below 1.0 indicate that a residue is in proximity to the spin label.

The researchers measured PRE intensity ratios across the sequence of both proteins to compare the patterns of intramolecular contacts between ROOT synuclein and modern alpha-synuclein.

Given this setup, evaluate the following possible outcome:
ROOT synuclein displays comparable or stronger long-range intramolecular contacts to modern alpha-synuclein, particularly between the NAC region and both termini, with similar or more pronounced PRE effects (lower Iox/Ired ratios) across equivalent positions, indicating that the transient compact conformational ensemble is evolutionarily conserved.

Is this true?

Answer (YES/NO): NO